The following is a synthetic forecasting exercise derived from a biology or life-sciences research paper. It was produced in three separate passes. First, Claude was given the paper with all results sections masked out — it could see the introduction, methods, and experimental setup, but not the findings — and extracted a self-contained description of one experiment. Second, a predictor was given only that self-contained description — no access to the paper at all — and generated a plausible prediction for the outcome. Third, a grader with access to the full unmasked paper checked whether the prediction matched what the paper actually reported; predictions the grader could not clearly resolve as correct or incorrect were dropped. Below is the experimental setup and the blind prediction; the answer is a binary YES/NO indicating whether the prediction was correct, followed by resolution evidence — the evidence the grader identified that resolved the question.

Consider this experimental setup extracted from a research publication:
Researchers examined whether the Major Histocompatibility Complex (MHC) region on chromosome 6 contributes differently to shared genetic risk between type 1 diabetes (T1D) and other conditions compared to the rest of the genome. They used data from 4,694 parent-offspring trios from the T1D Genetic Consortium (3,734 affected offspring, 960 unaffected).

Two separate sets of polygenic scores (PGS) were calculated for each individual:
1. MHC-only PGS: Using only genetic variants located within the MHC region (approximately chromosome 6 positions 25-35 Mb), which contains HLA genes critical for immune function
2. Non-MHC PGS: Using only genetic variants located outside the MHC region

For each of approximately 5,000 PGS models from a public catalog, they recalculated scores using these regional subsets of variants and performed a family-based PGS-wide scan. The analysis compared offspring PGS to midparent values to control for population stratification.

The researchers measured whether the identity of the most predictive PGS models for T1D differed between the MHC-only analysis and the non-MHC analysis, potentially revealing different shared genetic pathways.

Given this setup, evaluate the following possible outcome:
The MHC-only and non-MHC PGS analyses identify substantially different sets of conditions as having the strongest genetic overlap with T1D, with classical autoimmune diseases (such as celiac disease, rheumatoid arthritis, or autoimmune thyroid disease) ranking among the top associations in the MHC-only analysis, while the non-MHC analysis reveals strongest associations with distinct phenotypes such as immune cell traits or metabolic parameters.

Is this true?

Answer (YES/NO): NO